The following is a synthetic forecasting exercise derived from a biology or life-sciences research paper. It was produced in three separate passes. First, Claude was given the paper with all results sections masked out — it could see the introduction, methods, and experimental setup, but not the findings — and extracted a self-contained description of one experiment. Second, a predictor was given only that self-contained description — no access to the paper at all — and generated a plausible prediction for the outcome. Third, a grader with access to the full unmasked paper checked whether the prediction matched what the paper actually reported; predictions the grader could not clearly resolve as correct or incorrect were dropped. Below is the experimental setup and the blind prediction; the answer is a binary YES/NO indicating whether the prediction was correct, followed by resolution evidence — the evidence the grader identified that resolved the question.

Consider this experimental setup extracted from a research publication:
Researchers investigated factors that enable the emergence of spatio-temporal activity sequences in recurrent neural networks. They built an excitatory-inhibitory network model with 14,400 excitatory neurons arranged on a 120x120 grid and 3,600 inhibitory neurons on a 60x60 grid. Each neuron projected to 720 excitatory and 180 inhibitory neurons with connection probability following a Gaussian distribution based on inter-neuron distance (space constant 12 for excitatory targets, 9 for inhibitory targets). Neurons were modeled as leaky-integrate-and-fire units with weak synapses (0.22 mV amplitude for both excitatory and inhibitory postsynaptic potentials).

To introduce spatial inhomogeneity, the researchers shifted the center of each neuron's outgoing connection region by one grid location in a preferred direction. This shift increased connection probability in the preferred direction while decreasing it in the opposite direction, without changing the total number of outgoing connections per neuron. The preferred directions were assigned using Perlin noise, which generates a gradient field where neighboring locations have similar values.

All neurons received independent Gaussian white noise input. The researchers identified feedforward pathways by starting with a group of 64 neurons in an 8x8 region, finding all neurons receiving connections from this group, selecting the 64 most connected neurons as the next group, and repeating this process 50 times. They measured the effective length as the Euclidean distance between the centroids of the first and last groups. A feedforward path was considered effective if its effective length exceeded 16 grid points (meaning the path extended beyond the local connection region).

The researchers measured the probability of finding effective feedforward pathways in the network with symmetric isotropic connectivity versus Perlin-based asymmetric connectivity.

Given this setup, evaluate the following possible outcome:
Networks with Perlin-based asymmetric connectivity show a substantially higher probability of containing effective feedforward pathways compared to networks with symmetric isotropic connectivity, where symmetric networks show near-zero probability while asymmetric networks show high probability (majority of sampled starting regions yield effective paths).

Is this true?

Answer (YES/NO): YES